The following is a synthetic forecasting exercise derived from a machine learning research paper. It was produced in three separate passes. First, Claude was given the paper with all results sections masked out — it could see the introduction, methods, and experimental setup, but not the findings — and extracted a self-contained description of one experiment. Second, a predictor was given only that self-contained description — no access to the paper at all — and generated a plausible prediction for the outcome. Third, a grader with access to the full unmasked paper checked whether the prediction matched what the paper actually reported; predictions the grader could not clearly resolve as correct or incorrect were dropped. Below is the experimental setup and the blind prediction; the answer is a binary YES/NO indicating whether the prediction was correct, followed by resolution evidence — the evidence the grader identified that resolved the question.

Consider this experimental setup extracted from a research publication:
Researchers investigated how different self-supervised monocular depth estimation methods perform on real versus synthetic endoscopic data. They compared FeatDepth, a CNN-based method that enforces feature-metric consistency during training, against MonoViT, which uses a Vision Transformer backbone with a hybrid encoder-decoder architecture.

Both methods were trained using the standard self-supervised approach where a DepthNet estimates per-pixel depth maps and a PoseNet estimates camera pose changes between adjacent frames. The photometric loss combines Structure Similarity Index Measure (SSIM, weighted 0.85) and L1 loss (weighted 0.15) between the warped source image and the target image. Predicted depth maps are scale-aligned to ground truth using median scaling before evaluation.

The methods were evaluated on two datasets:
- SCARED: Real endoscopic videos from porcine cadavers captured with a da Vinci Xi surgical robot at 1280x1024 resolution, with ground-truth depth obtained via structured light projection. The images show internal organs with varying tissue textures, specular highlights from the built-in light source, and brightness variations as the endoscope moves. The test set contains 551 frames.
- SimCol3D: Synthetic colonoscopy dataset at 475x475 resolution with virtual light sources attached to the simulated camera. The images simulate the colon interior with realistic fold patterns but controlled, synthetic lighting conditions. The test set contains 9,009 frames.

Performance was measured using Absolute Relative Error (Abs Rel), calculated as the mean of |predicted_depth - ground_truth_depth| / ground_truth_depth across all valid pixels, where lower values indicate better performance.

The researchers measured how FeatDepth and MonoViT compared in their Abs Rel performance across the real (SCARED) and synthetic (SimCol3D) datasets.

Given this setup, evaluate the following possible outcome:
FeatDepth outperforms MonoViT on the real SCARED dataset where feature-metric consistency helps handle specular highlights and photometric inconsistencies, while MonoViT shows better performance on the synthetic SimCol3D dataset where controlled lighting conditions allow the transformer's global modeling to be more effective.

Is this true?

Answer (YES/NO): YES